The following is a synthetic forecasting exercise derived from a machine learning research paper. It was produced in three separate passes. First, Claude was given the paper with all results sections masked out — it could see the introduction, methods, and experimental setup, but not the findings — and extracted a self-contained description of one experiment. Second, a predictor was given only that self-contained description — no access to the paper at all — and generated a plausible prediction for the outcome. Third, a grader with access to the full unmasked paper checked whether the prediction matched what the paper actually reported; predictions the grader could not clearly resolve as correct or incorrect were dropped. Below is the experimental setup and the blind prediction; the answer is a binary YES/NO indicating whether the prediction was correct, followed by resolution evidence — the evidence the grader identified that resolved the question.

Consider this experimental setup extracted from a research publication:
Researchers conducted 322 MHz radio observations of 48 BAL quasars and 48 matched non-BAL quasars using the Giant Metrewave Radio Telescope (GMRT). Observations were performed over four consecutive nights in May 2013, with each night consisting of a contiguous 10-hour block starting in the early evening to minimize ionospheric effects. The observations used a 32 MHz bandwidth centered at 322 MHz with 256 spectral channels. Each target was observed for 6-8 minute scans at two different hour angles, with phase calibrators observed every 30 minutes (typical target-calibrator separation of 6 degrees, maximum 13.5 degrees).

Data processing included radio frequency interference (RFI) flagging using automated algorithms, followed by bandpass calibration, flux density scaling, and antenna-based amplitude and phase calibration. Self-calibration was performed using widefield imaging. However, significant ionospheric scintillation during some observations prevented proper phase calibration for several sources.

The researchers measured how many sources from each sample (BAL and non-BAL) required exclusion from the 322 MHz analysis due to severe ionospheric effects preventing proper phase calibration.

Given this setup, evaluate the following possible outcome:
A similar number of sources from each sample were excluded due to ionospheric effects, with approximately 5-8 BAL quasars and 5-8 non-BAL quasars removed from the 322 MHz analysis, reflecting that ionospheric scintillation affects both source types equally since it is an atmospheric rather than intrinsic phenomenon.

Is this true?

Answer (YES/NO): NO